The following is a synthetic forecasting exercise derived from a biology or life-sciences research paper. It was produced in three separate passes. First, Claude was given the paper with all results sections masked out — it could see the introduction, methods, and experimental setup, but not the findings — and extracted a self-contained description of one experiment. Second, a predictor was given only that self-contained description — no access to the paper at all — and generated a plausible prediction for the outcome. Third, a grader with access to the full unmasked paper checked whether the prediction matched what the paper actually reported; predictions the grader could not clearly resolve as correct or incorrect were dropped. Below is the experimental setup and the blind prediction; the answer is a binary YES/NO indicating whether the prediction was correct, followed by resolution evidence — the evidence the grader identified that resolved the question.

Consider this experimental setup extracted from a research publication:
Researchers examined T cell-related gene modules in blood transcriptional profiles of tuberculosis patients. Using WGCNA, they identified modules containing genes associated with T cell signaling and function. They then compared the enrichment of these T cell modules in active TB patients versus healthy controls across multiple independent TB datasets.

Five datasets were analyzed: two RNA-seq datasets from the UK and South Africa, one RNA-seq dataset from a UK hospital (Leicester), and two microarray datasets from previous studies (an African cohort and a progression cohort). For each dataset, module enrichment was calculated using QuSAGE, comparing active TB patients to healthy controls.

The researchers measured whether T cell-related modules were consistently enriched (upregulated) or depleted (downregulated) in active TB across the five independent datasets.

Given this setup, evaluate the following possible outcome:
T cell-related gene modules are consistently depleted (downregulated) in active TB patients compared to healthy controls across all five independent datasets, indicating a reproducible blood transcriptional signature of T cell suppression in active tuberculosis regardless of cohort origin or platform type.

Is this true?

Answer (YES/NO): YES